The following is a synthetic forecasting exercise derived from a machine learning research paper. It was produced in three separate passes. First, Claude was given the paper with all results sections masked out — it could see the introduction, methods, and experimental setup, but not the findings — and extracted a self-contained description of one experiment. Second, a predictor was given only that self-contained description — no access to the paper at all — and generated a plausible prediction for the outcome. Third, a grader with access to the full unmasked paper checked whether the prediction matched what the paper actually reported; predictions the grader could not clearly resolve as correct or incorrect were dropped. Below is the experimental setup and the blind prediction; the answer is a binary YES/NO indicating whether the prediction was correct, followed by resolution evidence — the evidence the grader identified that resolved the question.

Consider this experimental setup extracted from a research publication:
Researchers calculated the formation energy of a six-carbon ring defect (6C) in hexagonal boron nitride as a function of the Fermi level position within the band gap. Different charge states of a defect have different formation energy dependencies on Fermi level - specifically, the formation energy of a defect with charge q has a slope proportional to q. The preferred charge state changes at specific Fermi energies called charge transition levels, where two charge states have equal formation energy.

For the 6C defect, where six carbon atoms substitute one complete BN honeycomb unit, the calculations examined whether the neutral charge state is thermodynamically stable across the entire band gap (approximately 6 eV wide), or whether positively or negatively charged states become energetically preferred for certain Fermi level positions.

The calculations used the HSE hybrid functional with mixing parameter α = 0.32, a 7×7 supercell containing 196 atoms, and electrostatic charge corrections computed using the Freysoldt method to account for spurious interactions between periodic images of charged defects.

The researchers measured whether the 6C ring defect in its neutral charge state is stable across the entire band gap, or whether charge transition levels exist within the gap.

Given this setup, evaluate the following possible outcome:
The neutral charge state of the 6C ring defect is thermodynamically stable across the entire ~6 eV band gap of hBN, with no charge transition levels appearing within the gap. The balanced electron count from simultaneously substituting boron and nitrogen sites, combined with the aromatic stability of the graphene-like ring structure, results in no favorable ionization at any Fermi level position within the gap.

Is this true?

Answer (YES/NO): YES